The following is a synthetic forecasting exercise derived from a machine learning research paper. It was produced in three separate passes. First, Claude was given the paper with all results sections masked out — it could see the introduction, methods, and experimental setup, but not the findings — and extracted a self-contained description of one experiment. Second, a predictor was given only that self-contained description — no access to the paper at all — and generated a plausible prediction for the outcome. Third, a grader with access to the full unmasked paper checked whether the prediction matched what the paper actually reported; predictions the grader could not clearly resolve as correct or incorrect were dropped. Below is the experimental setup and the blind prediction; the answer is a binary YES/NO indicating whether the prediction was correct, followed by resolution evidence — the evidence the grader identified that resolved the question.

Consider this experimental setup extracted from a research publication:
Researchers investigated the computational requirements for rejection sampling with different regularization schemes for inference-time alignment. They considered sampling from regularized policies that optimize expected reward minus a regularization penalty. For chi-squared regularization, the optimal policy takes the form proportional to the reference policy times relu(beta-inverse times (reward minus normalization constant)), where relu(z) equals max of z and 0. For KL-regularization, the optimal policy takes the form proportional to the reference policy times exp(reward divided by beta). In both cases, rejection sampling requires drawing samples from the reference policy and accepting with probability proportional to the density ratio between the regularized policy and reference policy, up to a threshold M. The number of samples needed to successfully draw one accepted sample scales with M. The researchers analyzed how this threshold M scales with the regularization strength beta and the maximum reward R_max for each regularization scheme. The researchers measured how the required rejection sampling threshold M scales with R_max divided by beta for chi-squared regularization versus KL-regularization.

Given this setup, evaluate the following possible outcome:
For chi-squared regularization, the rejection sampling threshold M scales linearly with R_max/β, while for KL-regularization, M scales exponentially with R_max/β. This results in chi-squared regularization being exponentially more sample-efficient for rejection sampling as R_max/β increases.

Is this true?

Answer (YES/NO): YES